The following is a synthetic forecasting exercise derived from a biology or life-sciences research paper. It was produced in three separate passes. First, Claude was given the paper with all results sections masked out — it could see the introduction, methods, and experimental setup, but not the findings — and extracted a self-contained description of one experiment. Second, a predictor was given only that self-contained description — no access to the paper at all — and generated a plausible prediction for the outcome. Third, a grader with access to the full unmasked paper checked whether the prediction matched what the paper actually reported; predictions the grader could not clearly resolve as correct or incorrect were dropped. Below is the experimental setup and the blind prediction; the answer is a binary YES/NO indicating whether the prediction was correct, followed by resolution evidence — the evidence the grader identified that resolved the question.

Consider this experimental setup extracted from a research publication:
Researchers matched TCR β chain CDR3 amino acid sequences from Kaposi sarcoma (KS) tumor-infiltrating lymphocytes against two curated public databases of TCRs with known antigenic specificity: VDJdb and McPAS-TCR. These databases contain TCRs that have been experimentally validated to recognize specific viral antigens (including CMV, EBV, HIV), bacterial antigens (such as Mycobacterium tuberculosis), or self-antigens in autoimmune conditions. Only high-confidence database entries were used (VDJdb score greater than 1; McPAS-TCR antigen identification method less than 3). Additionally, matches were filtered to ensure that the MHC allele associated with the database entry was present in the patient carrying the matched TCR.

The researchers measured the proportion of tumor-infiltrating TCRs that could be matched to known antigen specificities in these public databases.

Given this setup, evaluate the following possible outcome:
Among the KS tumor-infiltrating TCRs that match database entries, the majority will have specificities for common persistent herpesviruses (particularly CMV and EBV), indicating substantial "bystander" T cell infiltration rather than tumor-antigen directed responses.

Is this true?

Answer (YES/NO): NO